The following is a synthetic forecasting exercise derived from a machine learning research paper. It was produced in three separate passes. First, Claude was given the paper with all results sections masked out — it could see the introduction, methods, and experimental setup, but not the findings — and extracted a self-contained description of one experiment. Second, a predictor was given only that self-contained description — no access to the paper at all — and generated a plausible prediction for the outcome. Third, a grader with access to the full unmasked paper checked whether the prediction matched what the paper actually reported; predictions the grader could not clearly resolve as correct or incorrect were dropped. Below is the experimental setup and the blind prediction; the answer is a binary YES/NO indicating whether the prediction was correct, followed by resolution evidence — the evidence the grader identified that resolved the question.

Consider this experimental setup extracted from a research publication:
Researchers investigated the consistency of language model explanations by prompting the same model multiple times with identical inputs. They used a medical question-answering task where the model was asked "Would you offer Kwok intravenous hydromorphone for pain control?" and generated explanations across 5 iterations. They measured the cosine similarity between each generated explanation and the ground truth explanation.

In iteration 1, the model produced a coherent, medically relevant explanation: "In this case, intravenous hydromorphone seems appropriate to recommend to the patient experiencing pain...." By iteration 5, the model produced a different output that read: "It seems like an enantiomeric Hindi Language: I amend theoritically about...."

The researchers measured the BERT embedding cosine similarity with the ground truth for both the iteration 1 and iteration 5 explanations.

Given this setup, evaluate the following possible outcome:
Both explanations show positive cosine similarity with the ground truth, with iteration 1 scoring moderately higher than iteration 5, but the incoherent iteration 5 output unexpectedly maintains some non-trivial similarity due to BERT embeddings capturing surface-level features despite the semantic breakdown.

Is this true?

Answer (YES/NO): NO